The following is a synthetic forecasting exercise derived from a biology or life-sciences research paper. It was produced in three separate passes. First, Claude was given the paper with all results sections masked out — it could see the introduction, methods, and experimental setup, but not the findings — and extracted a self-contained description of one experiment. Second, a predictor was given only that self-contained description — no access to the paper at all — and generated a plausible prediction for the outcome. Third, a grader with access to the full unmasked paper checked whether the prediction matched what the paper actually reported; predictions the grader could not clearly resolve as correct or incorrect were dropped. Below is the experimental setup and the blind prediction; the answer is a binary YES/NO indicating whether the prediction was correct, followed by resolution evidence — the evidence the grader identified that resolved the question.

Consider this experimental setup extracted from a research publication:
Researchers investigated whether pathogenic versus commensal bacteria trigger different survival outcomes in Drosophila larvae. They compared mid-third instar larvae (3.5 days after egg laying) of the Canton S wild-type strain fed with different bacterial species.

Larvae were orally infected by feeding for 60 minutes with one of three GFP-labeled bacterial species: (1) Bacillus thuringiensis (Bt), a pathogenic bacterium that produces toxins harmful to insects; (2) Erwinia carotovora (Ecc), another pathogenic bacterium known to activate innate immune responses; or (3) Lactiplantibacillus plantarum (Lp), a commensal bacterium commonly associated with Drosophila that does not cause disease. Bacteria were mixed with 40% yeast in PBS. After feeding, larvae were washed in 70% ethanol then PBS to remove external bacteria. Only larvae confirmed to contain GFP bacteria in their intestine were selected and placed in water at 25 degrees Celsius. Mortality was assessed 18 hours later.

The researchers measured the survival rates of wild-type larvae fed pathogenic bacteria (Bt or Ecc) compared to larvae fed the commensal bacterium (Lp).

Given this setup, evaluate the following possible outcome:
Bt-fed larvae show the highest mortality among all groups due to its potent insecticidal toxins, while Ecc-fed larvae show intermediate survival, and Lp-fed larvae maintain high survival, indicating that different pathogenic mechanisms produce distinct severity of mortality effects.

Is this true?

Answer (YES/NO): NO